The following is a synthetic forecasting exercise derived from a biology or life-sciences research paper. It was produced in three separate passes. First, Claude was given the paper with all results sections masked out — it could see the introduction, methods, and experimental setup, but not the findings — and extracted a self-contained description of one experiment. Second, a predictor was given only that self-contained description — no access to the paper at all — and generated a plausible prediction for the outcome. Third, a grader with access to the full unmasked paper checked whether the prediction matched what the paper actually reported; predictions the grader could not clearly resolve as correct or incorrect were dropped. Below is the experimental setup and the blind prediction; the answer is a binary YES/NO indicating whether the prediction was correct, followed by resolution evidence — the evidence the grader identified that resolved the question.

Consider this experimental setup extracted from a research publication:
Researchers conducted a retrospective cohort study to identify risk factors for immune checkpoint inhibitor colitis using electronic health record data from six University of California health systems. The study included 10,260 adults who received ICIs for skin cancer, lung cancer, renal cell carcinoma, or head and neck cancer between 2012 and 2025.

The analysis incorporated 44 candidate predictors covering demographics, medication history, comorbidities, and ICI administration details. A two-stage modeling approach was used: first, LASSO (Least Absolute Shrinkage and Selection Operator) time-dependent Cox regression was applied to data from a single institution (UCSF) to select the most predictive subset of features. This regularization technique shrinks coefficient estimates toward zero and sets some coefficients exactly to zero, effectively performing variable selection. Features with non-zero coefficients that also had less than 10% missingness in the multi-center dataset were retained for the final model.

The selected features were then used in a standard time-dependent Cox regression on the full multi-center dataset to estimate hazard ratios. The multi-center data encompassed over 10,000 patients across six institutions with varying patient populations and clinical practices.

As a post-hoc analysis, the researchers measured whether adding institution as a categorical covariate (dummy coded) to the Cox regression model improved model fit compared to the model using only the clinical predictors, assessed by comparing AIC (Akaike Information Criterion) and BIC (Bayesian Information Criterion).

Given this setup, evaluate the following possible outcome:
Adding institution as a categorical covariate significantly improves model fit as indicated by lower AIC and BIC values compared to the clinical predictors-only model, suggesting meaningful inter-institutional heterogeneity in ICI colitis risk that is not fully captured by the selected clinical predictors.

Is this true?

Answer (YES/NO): NO